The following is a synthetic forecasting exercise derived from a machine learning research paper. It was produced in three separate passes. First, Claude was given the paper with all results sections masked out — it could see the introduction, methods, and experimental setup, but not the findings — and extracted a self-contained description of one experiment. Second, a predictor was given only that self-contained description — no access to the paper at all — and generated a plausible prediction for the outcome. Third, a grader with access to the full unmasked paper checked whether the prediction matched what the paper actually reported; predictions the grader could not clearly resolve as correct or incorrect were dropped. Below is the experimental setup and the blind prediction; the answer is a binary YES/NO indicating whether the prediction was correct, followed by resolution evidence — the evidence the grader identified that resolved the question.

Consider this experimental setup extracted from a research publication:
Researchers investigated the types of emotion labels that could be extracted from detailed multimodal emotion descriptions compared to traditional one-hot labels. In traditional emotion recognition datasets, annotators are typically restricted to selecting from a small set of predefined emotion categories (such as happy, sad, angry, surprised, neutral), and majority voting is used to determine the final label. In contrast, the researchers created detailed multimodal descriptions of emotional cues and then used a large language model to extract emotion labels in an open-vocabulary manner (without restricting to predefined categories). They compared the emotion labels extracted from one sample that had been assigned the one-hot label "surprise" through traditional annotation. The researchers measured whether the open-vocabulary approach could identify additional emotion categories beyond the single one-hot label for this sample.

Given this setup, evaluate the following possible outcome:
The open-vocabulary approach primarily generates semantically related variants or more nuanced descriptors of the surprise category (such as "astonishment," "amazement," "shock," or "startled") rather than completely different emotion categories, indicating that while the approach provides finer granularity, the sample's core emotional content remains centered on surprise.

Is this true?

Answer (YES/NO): NO